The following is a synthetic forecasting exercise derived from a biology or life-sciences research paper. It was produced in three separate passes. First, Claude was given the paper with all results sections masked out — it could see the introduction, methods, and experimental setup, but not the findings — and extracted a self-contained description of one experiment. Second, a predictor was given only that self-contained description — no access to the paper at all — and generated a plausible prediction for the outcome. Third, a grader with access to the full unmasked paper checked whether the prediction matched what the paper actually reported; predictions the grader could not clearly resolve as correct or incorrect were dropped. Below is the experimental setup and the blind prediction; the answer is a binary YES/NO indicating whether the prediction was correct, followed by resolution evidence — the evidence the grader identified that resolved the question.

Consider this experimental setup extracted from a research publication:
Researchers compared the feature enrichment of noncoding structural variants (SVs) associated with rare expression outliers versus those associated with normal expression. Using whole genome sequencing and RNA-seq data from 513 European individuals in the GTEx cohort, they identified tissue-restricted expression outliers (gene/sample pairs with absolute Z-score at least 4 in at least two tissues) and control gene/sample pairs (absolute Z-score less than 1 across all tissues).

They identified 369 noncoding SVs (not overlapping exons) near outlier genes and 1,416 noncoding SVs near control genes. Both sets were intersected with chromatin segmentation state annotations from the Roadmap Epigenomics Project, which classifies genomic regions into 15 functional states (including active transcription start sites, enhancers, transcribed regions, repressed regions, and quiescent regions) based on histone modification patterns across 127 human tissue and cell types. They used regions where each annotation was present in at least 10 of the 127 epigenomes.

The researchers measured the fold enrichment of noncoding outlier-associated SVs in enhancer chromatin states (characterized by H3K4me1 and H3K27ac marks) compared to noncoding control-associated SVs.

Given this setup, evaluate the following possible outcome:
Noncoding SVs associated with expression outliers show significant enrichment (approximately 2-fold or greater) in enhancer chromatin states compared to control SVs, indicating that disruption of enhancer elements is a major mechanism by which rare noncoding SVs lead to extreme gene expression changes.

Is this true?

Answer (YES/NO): NO